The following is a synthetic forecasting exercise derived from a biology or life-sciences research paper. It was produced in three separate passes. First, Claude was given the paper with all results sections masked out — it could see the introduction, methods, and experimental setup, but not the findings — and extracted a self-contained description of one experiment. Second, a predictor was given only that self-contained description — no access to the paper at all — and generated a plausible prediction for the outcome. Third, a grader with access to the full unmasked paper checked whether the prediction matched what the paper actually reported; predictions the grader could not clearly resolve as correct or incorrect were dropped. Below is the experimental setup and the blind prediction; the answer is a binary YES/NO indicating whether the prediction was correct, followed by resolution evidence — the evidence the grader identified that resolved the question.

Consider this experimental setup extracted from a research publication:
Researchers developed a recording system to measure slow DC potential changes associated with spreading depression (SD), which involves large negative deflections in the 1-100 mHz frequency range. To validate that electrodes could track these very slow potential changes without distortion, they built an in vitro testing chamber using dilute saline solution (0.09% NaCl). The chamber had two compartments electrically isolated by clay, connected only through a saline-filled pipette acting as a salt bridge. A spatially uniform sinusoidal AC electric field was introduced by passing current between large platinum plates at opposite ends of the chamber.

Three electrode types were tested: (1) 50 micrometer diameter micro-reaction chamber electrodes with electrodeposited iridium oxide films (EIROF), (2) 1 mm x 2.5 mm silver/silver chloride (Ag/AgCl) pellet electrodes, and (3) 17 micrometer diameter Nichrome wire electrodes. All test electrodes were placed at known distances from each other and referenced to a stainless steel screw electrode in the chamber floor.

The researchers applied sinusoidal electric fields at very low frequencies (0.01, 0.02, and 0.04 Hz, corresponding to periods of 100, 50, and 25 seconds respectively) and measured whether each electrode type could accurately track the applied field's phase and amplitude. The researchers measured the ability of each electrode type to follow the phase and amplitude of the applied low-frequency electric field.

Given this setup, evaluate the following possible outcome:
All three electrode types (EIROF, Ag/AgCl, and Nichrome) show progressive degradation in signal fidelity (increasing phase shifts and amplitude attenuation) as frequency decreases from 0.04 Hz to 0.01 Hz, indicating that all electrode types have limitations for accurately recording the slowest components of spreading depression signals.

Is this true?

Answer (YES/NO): NO